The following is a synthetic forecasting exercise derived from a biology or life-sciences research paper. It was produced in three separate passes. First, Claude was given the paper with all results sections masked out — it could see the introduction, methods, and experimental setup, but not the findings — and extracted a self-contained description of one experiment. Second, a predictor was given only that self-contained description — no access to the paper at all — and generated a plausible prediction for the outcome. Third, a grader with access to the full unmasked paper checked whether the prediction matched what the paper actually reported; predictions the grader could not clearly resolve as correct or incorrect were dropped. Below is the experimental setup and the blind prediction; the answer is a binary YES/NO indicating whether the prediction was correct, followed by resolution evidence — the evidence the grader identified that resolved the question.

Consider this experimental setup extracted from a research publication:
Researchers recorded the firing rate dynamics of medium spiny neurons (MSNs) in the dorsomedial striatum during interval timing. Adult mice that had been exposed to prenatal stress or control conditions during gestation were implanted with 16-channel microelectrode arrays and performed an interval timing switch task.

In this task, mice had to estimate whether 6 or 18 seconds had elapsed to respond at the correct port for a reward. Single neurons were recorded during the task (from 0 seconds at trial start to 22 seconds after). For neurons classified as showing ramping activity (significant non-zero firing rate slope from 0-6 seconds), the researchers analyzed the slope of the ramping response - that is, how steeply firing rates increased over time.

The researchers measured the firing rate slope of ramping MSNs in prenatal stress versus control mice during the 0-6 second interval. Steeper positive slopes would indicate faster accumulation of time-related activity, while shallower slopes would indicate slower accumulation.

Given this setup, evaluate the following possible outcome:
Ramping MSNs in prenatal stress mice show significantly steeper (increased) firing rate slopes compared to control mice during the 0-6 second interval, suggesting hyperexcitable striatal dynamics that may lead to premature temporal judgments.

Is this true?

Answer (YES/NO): YES